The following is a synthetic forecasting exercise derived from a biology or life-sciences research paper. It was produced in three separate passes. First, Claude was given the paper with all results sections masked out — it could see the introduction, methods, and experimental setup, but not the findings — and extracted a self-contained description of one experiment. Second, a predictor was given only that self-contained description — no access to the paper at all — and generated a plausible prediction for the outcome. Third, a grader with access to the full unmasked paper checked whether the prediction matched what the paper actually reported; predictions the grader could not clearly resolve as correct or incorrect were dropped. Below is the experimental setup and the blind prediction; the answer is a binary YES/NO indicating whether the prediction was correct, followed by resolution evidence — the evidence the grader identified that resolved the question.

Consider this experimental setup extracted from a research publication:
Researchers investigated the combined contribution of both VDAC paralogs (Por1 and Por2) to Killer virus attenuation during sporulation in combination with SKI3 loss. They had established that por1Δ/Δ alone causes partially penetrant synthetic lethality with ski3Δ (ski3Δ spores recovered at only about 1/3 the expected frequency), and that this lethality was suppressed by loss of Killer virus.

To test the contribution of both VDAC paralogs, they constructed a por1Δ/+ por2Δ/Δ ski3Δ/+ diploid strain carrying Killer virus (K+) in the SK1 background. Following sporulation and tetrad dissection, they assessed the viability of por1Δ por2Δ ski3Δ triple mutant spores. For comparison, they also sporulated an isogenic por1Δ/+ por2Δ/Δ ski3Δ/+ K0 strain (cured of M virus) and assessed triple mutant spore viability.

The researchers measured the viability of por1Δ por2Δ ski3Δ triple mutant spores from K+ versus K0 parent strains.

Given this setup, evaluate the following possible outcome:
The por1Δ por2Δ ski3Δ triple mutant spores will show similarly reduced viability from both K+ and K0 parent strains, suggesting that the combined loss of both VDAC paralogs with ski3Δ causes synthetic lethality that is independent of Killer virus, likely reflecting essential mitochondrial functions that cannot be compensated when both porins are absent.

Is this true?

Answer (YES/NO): NO